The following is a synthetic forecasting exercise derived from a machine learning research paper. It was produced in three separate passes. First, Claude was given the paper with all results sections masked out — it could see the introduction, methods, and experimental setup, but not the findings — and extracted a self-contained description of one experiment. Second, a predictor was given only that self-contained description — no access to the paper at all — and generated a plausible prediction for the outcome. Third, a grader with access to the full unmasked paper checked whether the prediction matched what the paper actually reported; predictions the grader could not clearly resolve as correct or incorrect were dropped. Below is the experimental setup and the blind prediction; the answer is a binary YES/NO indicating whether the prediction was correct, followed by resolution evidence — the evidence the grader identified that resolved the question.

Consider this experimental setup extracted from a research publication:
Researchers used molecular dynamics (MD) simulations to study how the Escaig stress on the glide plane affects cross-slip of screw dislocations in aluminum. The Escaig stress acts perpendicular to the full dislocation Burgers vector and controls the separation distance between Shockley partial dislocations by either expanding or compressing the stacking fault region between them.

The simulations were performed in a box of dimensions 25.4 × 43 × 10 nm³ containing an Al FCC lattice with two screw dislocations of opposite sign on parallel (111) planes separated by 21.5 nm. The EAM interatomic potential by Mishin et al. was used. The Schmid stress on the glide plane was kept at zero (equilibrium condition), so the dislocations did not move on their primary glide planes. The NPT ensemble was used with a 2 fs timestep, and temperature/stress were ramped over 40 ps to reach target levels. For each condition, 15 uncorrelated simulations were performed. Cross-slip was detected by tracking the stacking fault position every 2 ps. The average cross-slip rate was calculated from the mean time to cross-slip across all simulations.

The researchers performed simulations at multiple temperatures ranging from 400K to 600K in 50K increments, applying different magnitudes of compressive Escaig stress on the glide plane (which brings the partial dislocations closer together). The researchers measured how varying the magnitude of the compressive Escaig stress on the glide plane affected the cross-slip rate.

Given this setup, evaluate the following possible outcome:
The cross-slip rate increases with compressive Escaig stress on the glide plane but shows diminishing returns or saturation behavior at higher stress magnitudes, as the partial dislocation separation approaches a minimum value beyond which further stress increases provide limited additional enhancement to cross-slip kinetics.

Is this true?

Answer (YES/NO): NO